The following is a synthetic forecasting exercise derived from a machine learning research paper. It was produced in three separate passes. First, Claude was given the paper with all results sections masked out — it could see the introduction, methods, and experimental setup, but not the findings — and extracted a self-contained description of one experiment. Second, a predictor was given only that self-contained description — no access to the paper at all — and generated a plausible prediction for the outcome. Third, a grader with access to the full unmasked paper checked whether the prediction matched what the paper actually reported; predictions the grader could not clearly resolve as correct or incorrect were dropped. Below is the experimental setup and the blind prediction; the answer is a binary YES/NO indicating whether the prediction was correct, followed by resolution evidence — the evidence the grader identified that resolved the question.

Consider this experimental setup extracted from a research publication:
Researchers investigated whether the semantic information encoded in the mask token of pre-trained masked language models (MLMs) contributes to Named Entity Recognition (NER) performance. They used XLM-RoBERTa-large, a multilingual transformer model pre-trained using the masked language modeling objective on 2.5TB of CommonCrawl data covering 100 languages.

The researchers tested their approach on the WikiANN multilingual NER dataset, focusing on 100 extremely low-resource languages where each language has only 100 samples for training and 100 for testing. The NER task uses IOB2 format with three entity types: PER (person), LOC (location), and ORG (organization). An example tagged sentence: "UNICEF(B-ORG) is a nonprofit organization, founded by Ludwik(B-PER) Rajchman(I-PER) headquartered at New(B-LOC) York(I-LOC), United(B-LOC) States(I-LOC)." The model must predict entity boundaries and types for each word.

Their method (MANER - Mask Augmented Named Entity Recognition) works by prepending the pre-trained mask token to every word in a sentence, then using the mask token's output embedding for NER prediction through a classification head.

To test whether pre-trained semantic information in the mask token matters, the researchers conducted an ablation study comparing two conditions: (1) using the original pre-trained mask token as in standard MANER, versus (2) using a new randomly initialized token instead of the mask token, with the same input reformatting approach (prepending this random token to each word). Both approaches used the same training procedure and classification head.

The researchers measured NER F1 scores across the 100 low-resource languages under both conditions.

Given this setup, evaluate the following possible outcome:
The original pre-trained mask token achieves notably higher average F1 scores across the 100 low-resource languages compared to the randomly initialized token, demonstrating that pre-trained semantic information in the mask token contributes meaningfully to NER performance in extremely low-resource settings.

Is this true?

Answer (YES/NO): YES